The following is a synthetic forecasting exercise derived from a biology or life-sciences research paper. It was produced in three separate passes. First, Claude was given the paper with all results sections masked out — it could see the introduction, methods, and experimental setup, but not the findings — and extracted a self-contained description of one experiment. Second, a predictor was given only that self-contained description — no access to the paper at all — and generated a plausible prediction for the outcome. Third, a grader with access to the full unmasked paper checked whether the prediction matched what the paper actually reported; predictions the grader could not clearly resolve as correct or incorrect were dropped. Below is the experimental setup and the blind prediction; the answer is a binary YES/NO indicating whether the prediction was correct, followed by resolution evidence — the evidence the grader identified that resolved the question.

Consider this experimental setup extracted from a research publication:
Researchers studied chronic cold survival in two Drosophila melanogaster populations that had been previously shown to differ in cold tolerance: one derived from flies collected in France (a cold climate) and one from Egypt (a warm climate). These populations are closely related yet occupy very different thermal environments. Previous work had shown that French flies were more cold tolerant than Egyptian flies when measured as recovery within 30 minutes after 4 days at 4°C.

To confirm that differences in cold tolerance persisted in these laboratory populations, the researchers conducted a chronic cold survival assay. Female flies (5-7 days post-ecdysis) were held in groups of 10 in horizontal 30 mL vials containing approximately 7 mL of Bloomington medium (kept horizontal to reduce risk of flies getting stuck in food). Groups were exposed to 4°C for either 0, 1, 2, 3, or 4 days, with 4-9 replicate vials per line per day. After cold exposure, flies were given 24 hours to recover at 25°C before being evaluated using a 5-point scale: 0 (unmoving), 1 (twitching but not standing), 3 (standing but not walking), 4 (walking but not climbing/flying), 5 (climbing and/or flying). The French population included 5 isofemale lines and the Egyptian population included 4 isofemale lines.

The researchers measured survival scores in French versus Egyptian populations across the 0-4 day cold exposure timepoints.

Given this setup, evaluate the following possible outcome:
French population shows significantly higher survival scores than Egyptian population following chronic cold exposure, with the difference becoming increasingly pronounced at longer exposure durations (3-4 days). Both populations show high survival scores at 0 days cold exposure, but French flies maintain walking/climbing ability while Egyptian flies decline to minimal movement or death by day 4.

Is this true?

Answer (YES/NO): NO